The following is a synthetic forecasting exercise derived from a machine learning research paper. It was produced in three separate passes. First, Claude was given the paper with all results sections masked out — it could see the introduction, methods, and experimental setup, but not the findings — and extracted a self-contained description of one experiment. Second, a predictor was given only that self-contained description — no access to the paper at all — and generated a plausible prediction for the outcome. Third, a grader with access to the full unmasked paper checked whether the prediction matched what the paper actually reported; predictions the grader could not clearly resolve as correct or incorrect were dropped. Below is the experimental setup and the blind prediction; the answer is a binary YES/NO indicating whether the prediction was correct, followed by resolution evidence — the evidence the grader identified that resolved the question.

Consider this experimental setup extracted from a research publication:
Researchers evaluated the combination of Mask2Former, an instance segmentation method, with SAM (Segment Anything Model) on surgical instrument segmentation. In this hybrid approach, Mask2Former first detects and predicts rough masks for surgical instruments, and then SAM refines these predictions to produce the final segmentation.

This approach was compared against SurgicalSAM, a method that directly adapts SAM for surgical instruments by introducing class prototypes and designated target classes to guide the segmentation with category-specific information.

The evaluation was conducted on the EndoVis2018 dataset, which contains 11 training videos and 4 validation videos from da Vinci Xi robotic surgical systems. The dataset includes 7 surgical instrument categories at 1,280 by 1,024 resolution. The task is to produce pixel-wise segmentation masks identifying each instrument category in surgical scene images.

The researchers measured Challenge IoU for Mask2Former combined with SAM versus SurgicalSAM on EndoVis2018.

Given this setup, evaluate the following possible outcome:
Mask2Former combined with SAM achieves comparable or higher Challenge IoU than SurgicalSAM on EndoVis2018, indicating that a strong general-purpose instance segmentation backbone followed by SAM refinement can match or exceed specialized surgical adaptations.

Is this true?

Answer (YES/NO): NO